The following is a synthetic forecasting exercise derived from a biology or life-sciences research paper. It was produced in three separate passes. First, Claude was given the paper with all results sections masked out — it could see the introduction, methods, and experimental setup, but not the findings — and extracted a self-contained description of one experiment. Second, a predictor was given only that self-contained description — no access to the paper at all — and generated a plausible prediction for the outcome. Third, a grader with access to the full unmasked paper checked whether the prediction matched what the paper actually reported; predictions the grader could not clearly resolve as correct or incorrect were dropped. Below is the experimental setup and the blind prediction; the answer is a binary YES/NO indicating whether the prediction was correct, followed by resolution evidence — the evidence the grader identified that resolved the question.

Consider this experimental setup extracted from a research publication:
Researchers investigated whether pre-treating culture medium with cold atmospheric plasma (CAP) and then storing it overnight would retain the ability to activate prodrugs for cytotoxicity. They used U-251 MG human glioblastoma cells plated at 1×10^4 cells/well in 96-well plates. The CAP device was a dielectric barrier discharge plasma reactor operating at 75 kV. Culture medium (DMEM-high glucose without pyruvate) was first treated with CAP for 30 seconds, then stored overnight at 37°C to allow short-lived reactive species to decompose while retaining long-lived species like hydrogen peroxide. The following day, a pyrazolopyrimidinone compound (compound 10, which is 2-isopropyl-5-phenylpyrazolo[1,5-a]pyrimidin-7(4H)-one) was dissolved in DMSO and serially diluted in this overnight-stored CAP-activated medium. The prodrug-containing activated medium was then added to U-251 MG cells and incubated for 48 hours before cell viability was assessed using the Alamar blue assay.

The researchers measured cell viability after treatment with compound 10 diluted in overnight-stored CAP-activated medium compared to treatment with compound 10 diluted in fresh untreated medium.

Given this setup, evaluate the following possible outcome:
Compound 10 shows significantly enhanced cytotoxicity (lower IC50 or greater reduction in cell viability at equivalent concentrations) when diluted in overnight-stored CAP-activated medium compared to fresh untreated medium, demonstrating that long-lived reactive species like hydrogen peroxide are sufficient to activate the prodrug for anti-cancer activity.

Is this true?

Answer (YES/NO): NO